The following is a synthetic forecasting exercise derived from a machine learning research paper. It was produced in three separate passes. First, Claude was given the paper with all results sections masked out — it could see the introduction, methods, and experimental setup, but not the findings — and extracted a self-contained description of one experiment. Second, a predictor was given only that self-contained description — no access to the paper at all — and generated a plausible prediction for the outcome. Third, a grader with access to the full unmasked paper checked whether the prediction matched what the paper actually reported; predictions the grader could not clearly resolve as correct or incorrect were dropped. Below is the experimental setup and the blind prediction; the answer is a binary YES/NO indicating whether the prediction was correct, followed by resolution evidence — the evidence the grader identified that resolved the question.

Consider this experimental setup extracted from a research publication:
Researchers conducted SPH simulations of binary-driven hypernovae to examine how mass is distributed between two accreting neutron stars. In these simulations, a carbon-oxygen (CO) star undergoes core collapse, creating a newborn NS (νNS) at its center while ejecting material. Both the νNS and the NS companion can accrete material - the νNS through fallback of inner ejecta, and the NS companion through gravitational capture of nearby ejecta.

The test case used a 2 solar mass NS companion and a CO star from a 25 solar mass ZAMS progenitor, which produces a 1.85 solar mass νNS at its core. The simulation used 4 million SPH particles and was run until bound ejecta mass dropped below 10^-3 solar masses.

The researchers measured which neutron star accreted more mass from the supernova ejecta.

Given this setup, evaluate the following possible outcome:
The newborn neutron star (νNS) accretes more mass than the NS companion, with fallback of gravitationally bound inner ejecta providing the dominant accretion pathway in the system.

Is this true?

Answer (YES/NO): YES